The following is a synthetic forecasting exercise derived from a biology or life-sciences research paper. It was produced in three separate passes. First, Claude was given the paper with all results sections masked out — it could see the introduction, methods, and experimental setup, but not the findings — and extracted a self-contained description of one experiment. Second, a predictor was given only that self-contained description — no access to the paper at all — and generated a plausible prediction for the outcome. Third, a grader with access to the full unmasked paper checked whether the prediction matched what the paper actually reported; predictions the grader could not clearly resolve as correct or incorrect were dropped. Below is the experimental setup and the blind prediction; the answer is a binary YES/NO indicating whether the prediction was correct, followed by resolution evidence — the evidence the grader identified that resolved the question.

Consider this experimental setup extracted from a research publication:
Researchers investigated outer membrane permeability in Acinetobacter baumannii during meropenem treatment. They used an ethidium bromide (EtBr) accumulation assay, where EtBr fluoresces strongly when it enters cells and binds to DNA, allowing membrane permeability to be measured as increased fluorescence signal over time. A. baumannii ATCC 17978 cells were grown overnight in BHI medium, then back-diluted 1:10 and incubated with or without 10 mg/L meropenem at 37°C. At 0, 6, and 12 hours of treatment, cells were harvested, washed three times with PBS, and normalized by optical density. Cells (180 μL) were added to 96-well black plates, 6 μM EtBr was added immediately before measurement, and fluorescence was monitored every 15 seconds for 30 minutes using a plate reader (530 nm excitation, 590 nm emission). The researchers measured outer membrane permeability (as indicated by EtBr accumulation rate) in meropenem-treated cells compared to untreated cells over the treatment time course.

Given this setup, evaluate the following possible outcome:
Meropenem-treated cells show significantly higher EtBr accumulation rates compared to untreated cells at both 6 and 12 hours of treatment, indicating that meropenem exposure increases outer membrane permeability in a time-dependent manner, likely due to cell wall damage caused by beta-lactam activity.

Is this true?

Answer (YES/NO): NO